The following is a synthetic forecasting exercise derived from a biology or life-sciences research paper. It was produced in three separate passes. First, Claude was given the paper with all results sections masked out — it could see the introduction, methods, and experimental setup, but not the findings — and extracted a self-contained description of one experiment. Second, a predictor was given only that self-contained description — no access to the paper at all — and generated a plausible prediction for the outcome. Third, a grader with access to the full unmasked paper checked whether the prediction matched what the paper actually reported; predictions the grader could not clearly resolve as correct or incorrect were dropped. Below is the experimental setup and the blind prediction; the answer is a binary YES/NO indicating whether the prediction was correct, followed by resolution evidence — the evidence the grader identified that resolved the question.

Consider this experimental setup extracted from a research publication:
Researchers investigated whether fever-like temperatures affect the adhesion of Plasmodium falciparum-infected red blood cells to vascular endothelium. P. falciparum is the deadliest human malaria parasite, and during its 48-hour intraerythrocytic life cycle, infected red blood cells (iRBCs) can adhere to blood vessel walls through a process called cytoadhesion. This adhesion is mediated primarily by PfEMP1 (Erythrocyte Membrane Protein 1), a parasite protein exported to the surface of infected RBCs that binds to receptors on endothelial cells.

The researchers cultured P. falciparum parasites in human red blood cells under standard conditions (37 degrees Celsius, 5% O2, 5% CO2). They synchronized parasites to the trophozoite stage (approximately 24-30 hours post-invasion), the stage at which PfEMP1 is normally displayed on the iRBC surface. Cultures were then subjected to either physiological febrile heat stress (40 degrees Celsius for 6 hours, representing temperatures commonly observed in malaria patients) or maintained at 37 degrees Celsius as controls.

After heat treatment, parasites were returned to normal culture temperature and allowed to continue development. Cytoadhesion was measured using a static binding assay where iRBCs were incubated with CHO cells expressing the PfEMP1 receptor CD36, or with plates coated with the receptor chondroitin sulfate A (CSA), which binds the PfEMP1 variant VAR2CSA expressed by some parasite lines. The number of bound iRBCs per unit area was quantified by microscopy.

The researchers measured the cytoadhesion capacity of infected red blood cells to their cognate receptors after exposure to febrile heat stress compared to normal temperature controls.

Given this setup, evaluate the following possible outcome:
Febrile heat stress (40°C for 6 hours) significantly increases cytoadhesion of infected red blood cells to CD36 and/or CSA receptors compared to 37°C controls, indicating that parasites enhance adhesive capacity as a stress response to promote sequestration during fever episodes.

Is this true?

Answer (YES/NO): YES